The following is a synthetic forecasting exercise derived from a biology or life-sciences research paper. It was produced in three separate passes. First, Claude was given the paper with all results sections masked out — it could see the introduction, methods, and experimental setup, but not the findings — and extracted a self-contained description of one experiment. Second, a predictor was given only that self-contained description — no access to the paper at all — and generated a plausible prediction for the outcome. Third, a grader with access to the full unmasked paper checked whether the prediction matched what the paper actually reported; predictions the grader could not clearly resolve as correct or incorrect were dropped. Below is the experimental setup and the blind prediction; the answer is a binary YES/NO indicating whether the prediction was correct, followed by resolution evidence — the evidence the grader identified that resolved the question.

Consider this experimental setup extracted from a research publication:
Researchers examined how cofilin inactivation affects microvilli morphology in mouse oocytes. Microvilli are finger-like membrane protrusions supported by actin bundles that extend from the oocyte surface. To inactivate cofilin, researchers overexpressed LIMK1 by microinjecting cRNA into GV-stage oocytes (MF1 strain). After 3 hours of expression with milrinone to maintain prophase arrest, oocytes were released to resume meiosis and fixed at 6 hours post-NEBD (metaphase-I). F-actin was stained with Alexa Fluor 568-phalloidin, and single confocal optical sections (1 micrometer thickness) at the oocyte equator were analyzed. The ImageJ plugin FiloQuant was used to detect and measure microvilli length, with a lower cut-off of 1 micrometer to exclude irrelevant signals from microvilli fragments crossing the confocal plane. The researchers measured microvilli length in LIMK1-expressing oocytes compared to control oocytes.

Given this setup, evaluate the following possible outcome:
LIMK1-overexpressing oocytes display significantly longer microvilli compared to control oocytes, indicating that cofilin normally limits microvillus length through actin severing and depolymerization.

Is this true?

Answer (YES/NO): YES